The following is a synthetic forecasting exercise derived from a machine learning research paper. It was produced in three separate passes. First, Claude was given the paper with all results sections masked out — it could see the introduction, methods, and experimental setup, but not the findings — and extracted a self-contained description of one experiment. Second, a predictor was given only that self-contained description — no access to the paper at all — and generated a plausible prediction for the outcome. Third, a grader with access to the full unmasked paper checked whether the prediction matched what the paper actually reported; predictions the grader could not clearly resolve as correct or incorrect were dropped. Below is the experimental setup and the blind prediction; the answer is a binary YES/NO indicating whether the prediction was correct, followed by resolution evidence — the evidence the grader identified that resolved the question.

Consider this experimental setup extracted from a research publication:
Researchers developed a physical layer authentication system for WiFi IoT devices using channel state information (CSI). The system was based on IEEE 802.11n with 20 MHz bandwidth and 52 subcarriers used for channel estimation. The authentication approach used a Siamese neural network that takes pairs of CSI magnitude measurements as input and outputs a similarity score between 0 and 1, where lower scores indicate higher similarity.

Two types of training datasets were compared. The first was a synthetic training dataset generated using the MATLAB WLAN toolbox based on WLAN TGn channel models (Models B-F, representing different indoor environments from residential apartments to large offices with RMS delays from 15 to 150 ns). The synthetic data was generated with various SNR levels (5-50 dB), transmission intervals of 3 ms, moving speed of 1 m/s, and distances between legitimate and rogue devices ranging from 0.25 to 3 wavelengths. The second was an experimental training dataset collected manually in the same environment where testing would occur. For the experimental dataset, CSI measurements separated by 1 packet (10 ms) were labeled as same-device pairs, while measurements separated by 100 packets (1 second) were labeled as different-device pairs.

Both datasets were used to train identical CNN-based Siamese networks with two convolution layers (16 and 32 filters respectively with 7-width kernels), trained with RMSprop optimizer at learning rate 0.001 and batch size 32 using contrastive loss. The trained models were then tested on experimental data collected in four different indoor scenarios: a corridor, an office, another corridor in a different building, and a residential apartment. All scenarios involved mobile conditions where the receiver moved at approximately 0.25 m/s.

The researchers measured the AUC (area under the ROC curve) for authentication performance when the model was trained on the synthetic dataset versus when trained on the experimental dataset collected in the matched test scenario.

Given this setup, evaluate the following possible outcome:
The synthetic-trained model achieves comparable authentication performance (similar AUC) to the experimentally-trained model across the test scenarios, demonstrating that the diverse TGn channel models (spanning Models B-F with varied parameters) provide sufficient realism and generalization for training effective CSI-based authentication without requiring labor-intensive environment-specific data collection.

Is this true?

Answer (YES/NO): YES